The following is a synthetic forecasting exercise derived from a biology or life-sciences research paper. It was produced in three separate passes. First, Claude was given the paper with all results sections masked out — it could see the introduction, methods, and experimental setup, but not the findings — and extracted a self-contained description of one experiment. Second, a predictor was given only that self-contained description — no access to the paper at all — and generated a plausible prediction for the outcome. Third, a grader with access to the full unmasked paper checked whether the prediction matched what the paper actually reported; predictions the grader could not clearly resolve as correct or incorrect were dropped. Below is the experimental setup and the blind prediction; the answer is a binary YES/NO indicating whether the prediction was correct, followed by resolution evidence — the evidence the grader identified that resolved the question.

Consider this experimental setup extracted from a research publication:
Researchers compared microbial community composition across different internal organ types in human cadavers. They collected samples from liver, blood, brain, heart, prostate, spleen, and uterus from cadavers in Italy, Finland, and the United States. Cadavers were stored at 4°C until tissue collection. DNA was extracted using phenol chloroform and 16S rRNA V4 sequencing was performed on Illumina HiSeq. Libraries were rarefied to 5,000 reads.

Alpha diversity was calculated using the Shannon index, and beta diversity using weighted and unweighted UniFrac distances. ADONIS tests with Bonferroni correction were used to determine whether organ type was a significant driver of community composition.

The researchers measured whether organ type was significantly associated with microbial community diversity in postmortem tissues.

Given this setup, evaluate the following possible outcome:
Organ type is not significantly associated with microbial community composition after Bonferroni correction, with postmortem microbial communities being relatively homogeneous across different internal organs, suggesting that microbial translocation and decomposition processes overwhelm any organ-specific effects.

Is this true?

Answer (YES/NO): NO